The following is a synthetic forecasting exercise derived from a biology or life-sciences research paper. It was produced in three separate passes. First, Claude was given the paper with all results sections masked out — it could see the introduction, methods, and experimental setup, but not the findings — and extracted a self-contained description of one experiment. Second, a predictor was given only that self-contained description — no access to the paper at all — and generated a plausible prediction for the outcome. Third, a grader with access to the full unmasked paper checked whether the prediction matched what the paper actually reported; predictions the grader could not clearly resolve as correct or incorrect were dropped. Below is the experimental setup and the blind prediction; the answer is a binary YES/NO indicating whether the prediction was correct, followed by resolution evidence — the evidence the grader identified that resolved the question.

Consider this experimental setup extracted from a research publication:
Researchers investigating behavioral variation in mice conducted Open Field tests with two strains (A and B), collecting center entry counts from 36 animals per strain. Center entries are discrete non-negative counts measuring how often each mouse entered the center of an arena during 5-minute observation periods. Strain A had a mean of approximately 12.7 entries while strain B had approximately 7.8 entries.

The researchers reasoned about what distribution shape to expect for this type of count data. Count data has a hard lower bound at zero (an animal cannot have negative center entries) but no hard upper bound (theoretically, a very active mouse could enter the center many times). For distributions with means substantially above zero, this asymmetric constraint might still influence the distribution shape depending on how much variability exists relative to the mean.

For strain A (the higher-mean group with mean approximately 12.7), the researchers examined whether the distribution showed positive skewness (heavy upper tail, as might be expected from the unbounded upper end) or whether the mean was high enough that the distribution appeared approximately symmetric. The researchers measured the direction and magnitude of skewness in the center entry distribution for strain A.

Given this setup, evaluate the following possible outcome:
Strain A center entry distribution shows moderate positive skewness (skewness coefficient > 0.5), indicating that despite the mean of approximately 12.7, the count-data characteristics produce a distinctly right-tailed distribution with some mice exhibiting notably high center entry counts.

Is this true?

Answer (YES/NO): YES